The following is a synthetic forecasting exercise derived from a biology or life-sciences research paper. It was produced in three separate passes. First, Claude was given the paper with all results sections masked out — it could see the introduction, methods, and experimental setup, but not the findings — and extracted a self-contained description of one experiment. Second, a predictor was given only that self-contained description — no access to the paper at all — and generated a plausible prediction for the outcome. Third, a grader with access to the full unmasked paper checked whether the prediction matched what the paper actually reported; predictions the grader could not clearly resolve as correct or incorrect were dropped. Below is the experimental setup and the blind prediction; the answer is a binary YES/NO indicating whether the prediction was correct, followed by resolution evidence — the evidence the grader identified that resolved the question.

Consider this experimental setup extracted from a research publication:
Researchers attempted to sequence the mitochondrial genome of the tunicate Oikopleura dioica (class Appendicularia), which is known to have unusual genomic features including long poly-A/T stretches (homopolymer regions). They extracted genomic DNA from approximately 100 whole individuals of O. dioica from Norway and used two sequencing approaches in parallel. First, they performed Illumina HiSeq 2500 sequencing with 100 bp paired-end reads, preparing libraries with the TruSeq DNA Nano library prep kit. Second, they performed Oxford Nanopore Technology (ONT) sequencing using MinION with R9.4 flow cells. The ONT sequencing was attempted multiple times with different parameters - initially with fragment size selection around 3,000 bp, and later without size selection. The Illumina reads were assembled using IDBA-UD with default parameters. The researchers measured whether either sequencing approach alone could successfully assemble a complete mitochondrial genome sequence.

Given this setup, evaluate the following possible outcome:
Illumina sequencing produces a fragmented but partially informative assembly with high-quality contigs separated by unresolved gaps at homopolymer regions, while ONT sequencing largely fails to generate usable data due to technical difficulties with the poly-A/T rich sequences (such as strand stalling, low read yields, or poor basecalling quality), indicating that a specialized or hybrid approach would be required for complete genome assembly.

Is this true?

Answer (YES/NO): YES